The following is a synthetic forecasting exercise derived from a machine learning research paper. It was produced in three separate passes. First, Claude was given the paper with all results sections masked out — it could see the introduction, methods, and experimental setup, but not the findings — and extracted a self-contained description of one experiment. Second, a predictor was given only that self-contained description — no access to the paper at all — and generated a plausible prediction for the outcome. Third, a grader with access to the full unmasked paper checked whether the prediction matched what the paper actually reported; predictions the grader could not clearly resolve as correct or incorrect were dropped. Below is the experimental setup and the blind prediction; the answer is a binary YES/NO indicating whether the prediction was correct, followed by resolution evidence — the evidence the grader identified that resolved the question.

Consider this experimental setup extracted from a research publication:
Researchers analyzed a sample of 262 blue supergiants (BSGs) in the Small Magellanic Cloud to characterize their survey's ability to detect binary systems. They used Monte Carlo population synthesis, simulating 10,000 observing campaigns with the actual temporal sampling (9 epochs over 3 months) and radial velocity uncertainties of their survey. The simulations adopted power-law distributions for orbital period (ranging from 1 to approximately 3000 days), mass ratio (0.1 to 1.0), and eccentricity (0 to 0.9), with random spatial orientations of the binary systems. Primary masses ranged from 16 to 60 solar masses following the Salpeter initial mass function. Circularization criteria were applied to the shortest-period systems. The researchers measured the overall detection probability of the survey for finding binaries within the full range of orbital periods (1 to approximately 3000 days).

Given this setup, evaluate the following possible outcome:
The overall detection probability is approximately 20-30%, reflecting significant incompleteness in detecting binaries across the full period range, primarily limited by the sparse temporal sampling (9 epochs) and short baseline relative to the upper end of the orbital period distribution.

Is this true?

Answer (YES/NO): NO